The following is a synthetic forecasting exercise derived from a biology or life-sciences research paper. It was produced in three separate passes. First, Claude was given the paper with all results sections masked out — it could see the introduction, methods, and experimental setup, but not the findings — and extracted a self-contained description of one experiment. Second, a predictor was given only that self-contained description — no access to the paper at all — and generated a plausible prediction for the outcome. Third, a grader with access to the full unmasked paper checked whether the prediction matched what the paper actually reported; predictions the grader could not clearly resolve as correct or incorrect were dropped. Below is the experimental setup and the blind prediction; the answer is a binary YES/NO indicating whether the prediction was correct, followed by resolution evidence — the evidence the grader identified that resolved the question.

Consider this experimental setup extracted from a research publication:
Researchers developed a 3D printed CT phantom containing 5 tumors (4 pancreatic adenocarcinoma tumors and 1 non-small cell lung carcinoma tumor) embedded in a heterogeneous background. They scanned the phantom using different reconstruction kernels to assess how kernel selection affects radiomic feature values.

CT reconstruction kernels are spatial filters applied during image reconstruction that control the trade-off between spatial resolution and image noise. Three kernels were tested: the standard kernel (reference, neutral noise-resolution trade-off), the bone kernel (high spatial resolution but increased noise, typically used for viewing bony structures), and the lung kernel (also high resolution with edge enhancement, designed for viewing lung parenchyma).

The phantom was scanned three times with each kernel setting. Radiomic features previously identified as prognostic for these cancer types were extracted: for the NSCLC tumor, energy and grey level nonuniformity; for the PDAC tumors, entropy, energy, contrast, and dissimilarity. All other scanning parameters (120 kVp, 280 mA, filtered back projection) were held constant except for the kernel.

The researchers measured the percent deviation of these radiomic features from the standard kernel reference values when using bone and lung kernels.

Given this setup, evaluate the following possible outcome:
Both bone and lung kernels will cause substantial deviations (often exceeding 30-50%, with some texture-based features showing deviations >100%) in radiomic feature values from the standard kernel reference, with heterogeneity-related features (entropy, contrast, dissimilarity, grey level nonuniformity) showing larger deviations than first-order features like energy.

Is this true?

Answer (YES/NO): NO